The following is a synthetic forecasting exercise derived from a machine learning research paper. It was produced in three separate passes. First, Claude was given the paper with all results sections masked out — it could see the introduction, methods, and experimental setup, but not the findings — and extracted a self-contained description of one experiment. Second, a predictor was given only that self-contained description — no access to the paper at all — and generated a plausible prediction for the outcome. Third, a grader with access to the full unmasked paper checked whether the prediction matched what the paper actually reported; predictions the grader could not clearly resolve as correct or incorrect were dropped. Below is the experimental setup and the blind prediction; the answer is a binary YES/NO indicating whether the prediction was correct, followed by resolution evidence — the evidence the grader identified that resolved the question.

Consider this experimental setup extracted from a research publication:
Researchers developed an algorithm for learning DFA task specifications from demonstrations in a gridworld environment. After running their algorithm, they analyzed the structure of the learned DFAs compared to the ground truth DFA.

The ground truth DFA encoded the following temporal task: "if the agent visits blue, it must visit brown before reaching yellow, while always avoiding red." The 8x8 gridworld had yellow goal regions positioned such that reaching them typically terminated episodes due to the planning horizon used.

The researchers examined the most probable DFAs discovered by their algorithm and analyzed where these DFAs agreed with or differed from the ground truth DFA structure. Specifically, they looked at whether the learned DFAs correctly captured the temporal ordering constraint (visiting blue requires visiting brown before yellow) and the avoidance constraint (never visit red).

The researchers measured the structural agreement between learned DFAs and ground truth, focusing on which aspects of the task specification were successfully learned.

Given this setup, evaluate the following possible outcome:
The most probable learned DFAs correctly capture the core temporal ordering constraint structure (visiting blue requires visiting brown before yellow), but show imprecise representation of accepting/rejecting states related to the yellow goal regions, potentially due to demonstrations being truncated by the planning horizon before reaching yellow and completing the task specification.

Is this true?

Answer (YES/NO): NO